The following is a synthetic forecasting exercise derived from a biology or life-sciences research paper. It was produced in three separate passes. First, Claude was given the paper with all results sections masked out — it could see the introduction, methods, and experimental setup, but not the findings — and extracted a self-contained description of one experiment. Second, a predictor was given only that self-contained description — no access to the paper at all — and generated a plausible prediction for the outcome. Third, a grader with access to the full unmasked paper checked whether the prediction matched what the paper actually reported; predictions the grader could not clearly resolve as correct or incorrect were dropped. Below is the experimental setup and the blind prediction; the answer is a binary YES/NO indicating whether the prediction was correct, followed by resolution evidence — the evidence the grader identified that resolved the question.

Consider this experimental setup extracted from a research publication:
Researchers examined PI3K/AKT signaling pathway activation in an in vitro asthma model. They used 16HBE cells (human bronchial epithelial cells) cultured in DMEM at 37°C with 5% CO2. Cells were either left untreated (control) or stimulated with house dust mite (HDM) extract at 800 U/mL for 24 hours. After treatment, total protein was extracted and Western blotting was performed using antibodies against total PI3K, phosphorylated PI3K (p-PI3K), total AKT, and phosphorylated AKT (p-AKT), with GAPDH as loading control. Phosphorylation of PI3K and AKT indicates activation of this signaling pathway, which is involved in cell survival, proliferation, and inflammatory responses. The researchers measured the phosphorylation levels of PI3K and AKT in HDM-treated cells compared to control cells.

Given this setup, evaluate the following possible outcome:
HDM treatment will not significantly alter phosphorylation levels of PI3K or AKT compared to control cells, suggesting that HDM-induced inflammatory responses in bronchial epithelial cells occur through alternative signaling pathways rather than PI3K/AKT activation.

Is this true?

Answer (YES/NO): NO